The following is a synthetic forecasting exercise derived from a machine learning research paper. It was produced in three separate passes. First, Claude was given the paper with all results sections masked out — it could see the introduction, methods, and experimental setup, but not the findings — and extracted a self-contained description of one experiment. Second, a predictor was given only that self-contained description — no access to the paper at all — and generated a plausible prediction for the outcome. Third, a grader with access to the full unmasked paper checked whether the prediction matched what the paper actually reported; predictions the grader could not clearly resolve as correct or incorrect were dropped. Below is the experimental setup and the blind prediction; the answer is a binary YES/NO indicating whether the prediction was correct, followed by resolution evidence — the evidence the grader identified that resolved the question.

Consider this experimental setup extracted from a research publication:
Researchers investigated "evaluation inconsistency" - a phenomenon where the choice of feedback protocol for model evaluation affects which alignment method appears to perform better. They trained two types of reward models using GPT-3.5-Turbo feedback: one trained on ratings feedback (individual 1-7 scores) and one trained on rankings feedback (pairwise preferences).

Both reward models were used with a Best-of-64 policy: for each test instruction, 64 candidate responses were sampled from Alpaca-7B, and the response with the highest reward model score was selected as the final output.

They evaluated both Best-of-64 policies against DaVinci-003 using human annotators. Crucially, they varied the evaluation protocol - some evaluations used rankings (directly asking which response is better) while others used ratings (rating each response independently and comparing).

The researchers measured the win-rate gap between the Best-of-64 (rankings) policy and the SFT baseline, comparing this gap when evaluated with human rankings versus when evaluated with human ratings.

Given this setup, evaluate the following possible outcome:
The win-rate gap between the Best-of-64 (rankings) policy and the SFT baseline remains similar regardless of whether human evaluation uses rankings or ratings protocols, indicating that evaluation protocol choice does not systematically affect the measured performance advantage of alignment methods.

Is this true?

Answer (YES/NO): NO